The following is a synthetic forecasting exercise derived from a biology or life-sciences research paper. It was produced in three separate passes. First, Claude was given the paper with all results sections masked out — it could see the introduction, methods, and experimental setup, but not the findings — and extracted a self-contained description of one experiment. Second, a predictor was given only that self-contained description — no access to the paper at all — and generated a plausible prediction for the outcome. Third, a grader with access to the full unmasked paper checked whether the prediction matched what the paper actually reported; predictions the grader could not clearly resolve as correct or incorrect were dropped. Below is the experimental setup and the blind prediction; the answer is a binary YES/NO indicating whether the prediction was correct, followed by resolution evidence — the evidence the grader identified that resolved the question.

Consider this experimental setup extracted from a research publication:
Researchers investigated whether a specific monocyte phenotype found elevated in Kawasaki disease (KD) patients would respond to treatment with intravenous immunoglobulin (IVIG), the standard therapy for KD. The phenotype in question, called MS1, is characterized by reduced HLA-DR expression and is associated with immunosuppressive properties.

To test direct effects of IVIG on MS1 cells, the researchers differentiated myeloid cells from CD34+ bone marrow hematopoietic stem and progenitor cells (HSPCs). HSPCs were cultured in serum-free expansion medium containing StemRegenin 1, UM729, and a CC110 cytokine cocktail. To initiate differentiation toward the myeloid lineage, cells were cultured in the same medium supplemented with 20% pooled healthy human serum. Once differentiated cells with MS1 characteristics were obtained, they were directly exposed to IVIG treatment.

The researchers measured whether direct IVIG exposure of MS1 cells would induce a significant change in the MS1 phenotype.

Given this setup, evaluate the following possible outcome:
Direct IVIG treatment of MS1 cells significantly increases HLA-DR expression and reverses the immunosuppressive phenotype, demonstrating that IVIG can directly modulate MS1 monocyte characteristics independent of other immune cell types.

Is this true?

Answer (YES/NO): NO